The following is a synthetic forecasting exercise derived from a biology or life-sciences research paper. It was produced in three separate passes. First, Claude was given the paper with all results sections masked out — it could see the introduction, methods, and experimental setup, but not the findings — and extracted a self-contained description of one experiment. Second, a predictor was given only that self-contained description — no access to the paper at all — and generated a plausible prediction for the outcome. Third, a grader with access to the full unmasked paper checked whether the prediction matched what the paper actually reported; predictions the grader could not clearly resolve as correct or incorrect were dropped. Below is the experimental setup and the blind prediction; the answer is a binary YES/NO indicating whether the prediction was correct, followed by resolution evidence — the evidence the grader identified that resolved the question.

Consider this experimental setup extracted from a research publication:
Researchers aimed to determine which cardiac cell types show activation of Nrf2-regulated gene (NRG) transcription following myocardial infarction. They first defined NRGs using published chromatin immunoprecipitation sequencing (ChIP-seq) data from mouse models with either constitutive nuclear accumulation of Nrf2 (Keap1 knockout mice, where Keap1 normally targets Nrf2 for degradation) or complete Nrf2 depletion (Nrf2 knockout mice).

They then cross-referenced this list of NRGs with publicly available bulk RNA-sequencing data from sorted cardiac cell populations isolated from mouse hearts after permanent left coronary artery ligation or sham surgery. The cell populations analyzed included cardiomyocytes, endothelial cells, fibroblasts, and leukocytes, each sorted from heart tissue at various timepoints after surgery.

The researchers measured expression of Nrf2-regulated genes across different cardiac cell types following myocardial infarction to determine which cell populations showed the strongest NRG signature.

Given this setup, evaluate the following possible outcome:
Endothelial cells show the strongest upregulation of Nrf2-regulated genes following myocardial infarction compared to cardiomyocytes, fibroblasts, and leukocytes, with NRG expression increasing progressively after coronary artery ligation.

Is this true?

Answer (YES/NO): NO